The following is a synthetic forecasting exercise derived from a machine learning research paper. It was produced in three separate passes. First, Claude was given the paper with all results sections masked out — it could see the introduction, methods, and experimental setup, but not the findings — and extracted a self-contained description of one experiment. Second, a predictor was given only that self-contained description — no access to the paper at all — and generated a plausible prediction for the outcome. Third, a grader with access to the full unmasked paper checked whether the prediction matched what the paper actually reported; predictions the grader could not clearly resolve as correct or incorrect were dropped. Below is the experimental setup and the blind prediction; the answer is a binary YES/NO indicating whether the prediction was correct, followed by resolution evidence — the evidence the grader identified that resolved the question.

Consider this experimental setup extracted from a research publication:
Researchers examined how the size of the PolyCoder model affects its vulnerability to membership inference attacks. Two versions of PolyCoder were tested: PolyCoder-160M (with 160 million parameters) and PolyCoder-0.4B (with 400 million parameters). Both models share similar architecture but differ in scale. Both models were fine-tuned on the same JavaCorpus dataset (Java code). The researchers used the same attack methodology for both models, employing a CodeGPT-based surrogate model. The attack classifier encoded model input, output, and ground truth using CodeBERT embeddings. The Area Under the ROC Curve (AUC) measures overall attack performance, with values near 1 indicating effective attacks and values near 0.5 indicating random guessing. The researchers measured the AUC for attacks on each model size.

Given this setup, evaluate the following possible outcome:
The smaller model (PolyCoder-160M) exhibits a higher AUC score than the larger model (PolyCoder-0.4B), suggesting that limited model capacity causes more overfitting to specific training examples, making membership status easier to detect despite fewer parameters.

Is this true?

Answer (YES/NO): NO